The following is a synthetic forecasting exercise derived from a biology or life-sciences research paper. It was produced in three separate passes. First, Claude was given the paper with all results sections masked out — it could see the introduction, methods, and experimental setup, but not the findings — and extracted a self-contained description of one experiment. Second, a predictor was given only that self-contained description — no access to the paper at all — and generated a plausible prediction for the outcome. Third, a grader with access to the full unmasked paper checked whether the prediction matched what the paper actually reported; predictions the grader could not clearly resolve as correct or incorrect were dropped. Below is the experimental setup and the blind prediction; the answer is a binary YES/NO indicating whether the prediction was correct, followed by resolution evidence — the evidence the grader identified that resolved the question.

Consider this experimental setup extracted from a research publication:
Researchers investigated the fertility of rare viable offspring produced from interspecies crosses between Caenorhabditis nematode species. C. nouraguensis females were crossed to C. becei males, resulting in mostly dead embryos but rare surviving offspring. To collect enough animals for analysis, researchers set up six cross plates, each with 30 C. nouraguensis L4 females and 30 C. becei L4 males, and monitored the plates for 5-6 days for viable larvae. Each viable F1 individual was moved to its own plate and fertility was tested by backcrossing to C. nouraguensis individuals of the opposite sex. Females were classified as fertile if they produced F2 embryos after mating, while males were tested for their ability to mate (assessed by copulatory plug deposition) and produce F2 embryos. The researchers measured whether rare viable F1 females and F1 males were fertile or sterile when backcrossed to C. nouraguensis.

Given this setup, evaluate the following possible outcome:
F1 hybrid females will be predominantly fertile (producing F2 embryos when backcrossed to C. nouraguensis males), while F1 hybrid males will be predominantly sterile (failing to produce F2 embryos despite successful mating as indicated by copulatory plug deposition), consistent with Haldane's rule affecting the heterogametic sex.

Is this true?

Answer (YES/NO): NO